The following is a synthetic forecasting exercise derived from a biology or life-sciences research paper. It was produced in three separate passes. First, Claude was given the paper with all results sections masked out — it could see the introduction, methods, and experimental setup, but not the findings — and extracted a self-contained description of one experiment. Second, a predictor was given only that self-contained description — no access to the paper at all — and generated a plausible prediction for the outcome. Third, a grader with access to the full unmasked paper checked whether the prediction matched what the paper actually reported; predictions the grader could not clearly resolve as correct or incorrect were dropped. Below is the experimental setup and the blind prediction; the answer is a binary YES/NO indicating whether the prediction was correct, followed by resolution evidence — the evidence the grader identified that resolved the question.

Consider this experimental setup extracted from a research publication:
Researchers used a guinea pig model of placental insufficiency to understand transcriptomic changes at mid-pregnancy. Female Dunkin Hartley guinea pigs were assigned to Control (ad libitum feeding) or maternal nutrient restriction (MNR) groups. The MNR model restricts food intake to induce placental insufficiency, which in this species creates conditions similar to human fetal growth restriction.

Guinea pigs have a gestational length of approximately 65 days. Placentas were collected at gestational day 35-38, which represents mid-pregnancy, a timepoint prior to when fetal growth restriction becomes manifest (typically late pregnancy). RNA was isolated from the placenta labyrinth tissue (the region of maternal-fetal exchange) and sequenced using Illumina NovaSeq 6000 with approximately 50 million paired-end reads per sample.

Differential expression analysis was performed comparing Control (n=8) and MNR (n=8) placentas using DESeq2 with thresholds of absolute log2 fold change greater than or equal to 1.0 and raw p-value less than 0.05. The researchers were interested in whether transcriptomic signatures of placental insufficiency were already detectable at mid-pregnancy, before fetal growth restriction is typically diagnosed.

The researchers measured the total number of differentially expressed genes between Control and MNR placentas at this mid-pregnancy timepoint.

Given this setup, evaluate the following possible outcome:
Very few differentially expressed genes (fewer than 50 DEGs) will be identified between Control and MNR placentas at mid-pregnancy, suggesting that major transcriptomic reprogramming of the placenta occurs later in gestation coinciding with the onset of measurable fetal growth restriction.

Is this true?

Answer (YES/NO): NO